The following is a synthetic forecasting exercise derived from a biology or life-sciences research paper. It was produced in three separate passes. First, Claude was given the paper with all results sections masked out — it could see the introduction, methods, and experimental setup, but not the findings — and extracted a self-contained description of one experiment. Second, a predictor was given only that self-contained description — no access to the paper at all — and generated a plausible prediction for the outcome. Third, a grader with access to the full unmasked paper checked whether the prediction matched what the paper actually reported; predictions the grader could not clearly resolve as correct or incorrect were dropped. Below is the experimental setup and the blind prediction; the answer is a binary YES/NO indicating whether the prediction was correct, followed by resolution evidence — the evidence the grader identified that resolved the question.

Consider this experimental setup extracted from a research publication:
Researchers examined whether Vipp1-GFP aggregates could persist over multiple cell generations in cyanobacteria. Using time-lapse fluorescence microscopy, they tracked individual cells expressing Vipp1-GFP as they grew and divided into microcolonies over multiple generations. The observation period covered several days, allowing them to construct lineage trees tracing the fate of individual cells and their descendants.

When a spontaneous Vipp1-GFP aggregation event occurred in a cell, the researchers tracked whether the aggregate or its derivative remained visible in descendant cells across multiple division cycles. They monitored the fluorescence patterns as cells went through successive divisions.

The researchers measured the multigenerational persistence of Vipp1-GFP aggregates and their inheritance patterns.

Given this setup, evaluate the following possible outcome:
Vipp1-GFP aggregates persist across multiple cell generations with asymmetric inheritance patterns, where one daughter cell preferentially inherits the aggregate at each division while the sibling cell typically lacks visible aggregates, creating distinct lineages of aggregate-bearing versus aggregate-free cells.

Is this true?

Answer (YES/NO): YES